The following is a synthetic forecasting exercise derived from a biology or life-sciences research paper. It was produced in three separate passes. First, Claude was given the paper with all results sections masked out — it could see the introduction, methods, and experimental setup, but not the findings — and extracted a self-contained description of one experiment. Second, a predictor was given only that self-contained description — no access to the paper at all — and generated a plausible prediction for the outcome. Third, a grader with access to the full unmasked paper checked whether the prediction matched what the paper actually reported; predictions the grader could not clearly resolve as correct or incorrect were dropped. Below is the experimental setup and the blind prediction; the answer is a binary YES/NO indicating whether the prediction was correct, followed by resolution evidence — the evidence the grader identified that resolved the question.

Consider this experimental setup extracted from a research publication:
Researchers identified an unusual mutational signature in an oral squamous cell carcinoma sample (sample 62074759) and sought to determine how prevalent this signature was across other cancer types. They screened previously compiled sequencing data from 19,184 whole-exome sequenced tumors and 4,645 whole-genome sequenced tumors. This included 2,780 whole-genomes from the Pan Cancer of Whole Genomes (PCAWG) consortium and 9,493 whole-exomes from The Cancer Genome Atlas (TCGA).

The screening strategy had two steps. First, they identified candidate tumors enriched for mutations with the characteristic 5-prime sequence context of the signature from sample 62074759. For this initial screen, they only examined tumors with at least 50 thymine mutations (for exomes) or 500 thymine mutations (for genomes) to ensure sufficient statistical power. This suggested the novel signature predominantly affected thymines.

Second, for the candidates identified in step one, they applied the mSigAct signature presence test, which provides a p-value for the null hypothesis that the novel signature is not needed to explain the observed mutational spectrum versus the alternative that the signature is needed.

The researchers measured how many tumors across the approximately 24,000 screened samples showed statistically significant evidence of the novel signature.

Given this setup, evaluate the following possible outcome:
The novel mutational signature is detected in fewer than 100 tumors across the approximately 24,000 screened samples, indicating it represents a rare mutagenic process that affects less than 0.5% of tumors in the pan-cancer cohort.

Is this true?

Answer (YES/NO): YES